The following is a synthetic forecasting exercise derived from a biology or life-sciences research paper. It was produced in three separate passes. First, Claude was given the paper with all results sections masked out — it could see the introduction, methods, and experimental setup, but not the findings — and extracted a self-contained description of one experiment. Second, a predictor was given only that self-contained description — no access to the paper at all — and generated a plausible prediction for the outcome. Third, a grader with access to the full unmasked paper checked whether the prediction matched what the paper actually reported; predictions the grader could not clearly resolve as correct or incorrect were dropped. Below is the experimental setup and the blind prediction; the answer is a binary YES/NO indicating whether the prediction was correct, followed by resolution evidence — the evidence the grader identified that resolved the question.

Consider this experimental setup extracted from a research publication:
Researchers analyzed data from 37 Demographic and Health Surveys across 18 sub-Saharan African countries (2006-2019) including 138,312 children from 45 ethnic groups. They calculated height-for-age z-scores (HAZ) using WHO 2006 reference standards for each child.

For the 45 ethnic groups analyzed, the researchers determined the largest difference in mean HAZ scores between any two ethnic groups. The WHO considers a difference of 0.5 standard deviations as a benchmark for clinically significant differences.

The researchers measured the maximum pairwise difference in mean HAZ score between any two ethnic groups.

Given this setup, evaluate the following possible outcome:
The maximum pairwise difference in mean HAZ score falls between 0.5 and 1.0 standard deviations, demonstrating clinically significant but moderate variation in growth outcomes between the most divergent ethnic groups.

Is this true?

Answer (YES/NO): NO